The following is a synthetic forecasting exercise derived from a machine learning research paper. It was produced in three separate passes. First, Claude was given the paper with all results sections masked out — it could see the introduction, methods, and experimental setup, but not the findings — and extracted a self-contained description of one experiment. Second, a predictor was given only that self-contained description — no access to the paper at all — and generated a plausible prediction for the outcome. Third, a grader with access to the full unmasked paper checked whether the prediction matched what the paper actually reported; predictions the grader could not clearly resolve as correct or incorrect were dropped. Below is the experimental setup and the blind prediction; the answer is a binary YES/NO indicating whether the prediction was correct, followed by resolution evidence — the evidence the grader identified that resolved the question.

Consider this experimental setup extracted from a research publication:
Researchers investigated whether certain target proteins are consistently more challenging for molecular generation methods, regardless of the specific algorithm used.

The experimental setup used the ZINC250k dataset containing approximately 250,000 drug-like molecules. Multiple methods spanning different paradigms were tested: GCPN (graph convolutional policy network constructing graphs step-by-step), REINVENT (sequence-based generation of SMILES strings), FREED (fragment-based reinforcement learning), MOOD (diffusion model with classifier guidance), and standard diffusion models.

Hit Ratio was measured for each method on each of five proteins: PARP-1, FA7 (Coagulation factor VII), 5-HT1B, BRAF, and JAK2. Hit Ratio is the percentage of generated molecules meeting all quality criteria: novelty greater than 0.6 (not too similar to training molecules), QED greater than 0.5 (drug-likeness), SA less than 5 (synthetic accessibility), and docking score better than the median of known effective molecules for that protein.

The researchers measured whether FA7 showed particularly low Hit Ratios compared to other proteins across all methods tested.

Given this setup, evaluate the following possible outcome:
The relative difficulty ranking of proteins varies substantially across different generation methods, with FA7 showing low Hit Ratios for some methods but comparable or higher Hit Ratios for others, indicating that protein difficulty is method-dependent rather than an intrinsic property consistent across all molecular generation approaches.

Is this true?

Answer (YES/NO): NO